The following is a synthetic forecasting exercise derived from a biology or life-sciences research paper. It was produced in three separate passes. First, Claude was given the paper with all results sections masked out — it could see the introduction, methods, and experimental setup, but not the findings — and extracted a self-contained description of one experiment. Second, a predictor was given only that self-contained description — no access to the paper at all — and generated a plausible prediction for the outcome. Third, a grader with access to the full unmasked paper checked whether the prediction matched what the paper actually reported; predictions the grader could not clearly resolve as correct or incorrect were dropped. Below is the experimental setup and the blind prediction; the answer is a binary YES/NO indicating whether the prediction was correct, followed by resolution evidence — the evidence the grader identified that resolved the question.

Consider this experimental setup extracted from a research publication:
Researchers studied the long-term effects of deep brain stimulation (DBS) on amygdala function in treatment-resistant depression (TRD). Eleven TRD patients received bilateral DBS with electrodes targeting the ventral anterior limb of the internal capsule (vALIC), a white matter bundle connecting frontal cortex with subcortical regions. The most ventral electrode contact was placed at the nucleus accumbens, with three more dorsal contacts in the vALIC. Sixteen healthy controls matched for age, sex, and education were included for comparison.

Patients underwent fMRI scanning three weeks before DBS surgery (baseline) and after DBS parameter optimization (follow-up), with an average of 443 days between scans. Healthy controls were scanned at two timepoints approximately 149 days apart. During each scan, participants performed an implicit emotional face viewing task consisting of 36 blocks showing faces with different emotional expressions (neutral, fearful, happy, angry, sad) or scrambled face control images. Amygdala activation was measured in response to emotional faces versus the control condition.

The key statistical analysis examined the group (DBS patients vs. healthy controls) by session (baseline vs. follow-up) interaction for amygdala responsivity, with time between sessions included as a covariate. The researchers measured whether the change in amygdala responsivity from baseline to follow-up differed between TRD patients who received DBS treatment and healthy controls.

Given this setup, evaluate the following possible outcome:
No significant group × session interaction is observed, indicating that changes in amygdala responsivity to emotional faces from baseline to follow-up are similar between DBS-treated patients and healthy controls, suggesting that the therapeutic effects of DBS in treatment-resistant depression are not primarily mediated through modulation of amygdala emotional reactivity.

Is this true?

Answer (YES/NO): NO